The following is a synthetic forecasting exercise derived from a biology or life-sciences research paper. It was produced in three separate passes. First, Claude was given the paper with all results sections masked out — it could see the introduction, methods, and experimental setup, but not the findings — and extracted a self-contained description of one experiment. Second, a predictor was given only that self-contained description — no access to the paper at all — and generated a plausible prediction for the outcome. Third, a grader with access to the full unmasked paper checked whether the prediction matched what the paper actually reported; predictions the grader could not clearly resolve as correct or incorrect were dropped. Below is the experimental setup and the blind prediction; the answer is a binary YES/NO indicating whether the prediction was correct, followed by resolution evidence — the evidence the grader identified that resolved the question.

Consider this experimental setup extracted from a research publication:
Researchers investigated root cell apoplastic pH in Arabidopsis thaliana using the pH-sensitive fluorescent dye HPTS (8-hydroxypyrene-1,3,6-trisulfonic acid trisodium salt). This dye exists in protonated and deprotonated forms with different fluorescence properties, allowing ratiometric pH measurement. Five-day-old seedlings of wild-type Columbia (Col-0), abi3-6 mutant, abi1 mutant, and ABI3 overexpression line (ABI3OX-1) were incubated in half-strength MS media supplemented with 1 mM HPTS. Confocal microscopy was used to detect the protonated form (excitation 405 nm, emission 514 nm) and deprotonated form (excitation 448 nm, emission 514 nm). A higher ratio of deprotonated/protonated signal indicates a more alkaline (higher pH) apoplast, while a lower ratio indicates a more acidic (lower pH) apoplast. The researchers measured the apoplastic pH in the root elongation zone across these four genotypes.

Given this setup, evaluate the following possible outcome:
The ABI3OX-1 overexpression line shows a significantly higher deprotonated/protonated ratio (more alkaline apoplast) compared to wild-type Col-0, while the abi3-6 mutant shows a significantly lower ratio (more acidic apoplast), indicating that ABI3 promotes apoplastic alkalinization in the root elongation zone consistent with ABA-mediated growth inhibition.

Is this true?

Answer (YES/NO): NO